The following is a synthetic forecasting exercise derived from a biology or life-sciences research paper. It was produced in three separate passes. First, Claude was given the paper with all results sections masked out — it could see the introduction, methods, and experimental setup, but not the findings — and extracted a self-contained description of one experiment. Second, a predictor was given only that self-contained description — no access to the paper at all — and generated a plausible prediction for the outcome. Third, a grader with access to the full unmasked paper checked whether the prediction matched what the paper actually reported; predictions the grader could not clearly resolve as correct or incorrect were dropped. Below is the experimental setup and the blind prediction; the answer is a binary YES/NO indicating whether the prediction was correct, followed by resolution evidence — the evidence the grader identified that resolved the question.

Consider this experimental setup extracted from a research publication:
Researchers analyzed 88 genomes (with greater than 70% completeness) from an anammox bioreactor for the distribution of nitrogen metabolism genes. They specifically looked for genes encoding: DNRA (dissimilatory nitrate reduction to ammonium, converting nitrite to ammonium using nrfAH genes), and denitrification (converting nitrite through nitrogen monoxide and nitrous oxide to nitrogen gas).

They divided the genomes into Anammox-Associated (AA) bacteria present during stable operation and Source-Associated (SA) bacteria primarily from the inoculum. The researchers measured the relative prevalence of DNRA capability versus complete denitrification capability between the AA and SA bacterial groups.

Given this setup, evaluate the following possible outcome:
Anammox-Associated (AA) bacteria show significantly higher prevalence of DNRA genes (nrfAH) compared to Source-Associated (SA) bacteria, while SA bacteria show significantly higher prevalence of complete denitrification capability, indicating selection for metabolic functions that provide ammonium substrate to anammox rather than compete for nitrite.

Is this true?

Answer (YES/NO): NO